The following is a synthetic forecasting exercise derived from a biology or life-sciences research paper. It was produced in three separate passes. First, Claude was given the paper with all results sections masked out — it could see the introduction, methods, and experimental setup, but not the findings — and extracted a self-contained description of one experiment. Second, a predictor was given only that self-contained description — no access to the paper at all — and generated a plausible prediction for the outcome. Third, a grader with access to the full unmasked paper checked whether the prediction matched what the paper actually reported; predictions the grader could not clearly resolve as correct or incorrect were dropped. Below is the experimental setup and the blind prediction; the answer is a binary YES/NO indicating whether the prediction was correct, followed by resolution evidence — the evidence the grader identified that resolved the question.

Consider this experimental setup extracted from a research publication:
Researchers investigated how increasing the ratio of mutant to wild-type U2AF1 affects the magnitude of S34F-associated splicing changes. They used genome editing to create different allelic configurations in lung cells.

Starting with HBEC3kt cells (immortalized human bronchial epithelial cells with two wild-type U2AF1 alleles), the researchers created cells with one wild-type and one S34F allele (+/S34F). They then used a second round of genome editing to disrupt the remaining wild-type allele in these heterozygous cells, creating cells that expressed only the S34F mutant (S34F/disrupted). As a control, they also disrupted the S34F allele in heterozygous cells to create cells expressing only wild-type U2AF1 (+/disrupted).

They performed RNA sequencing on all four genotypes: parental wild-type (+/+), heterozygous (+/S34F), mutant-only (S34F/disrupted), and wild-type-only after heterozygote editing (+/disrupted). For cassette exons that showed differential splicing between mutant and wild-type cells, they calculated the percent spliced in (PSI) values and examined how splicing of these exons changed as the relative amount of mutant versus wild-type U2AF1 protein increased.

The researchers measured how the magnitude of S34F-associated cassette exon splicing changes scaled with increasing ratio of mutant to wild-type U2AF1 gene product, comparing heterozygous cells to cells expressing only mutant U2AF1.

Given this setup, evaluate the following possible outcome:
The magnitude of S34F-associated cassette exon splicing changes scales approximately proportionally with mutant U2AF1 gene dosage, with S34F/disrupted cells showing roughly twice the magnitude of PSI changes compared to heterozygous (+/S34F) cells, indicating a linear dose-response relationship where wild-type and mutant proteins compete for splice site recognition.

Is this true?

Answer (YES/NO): YES